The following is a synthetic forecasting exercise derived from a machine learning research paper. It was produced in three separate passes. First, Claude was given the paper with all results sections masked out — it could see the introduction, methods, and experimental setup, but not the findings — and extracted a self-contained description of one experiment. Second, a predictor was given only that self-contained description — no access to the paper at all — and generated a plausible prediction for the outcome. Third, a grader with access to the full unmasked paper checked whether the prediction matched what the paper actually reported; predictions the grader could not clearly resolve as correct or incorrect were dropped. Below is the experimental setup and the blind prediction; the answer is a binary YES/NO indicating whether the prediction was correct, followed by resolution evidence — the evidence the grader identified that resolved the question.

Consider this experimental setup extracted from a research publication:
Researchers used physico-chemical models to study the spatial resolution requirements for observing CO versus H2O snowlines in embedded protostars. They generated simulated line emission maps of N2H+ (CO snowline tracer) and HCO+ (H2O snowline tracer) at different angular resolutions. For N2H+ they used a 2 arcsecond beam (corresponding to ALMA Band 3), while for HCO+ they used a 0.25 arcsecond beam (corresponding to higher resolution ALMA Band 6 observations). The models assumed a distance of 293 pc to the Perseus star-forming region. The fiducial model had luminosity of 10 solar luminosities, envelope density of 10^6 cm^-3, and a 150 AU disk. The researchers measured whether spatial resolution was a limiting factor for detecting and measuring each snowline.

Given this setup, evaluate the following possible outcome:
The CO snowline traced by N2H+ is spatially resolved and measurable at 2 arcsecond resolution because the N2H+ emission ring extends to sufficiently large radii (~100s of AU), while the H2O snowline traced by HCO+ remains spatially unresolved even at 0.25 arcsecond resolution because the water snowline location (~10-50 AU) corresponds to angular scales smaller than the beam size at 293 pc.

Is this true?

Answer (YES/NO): NO